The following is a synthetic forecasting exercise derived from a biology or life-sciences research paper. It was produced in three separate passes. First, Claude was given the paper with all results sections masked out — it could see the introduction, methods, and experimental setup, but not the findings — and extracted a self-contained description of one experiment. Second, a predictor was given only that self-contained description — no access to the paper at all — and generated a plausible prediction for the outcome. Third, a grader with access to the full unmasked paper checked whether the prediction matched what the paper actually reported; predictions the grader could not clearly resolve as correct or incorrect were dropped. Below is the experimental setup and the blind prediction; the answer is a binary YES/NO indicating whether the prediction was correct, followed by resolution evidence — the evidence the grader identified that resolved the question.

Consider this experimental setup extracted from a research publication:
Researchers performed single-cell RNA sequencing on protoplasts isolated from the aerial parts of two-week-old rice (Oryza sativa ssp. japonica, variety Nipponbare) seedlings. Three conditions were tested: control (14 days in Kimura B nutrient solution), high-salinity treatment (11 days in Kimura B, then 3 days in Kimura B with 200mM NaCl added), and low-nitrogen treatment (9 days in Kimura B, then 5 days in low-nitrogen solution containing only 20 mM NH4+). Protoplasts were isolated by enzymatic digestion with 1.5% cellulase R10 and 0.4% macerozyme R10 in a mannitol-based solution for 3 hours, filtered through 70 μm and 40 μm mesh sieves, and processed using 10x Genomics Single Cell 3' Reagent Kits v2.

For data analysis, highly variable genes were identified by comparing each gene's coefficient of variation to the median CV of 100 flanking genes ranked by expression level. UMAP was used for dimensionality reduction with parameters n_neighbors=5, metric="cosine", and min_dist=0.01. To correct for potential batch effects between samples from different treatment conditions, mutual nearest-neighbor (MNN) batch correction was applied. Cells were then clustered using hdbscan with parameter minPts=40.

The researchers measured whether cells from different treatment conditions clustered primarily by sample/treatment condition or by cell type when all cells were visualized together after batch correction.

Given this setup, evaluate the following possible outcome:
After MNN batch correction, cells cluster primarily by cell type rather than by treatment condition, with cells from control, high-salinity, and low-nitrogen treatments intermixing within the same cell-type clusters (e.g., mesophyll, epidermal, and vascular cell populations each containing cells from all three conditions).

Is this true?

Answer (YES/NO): YES